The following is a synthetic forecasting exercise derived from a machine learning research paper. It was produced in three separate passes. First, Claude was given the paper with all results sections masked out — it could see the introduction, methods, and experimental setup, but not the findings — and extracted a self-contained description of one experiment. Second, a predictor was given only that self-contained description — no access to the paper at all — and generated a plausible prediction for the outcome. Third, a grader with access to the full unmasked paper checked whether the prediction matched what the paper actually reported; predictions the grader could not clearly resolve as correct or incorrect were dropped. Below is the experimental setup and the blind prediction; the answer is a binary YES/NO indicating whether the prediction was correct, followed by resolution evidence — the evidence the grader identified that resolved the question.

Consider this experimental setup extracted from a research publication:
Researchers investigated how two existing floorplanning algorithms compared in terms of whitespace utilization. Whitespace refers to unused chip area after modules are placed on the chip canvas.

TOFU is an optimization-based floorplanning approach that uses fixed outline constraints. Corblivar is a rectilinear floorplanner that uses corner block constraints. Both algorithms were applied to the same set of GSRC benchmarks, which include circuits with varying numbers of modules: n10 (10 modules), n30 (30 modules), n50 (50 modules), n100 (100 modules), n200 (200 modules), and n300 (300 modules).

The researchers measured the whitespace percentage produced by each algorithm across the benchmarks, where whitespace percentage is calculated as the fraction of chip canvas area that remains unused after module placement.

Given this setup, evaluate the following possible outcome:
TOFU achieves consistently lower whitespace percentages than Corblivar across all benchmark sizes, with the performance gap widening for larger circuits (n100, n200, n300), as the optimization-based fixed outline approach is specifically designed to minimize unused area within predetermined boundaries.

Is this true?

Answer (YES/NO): NO